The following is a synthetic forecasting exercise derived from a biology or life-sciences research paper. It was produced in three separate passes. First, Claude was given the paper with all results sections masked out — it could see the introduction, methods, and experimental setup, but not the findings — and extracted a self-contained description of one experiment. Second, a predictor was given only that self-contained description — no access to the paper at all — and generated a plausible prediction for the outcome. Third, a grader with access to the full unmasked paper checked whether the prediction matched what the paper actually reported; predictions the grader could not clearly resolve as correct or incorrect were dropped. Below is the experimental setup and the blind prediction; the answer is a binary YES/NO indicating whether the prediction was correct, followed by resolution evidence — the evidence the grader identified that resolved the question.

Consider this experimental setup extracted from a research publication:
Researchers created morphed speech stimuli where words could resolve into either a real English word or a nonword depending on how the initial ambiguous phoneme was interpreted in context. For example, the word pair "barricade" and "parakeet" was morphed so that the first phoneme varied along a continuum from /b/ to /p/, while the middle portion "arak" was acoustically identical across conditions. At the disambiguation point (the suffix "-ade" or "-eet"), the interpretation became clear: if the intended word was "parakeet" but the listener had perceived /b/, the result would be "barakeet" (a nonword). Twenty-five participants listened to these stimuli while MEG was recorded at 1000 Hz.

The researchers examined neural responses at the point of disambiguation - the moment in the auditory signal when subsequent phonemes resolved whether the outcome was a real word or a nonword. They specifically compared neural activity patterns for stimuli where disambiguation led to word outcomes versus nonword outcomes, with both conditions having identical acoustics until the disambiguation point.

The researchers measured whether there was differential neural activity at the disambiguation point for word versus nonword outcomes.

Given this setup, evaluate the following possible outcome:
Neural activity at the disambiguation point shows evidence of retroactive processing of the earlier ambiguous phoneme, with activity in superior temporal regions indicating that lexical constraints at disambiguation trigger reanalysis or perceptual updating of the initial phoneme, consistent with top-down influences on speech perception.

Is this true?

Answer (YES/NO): YES